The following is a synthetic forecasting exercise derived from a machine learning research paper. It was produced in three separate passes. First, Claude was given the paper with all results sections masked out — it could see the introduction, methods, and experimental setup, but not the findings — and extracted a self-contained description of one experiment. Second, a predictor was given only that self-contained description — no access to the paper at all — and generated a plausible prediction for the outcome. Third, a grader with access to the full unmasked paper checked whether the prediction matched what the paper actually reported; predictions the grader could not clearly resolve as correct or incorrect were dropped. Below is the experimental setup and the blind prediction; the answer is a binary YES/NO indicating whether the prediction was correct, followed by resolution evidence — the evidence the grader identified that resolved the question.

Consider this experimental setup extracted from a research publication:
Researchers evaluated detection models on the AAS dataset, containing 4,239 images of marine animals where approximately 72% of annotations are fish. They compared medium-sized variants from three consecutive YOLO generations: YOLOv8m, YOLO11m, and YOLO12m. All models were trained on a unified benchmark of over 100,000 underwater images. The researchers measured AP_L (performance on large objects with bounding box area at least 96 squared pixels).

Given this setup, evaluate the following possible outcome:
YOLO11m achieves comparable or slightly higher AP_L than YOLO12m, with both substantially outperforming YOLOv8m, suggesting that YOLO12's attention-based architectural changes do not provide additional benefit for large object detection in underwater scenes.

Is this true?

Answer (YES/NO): YES